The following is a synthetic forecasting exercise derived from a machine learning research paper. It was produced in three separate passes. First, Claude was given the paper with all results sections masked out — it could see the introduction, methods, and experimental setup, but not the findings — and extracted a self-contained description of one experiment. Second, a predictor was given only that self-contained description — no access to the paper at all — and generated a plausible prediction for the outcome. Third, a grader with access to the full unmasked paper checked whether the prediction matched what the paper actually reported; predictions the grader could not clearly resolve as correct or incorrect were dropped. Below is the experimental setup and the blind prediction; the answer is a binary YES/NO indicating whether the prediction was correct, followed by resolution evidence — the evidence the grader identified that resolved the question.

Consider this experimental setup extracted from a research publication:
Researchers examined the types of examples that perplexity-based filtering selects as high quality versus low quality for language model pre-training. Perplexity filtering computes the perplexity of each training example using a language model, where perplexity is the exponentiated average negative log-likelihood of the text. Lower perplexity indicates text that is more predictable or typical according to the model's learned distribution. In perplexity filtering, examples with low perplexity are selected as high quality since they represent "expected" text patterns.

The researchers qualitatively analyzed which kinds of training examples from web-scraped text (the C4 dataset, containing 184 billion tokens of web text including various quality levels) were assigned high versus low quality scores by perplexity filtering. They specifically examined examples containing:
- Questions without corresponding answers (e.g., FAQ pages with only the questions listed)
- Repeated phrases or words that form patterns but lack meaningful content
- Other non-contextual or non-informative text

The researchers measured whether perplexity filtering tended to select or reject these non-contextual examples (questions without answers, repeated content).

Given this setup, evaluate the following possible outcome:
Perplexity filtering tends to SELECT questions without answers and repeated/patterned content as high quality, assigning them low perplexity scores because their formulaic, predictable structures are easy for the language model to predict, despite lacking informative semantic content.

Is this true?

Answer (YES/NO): YES